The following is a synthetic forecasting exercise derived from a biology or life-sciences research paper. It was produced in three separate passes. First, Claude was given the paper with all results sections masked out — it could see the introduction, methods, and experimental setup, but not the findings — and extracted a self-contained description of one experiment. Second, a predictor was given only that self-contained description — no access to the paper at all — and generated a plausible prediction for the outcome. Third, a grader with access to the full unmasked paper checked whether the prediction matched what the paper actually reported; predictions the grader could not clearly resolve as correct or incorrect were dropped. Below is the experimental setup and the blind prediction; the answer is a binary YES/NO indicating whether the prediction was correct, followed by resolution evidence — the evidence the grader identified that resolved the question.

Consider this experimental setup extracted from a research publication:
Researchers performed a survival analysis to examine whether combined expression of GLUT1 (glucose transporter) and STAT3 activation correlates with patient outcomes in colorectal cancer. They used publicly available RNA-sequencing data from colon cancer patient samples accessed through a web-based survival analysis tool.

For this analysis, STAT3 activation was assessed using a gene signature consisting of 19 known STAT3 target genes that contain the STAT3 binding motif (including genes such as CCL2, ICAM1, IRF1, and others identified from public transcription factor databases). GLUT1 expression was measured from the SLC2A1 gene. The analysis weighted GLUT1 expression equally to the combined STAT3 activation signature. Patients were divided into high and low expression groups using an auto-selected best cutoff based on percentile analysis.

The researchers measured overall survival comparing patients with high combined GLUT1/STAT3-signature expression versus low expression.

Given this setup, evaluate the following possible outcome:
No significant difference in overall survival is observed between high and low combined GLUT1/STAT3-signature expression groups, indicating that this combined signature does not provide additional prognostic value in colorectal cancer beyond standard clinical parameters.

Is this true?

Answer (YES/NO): NO